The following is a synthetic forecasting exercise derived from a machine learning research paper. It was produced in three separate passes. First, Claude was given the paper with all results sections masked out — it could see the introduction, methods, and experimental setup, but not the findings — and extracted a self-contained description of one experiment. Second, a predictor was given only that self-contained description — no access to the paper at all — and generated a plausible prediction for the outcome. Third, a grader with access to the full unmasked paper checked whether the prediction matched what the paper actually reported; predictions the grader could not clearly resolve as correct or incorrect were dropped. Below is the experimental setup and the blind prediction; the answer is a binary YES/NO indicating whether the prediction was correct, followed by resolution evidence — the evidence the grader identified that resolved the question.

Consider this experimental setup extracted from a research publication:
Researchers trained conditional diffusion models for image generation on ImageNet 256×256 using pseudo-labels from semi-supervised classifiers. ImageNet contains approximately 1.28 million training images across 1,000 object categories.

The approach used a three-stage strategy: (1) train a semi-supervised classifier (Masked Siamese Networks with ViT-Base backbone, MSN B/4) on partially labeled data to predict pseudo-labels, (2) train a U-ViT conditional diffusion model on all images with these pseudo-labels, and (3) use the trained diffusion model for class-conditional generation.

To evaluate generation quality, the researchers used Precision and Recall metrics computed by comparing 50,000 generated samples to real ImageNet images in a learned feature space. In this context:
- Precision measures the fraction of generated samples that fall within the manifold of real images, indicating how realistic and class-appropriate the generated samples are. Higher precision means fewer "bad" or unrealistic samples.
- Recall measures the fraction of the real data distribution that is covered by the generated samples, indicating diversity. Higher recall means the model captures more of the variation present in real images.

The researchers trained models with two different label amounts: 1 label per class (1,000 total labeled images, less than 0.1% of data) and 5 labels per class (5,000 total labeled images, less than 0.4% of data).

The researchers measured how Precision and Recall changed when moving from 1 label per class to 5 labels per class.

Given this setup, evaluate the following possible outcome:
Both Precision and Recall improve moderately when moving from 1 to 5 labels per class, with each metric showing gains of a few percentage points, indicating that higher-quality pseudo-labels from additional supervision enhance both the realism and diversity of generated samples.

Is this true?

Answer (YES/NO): NO